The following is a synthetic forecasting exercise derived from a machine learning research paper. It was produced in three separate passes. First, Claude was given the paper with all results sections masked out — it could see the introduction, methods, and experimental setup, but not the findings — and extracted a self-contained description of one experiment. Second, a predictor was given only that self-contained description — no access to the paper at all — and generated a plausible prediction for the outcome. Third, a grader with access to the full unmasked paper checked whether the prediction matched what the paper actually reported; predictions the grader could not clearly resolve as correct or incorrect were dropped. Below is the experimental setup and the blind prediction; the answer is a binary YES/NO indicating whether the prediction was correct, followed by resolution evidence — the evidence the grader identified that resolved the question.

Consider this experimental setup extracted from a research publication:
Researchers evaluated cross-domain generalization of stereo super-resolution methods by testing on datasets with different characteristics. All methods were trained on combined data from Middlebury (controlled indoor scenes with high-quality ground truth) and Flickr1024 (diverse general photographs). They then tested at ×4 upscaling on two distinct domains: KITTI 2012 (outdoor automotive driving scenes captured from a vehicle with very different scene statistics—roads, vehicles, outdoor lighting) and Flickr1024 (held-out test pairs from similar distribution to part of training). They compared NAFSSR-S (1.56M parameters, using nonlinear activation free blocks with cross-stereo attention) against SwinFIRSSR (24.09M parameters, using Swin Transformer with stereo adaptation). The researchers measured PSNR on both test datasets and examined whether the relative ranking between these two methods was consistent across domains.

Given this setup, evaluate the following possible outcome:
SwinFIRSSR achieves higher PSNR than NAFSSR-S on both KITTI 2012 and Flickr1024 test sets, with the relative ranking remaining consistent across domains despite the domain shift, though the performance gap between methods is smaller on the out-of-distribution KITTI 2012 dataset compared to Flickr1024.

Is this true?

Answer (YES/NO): YES